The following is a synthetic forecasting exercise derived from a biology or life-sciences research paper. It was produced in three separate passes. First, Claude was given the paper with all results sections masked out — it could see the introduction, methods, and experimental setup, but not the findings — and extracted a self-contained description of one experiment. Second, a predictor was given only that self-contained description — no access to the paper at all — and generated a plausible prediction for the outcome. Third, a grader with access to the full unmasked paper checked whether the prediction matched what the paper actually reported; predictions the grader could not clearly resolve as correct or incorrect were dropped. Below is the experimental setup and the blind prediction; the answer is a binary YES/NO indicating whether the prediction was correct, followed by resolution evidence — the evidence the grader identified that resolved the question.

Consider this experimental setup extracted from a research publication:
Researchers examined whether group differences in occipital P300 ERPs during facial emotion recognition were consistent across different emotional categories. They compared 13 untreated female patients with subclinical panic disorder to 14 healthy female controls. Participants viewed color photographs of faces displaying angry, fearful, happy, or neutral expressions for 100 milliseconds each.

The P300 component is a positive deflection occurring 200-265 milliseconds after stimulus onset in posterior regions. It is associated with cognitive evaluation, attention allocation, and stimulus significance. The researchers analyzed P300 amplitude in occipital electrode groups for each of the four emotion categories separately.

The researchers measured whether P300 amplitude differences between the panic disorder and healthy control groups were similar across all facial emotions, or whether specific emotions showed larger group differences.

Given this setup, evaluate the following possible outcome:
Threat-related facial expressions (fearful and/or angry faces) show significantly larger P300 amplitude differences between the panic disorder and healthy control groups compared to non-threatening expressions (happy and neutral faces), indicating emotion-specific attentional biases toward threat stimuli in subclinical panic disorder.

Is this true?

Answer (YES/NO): NO